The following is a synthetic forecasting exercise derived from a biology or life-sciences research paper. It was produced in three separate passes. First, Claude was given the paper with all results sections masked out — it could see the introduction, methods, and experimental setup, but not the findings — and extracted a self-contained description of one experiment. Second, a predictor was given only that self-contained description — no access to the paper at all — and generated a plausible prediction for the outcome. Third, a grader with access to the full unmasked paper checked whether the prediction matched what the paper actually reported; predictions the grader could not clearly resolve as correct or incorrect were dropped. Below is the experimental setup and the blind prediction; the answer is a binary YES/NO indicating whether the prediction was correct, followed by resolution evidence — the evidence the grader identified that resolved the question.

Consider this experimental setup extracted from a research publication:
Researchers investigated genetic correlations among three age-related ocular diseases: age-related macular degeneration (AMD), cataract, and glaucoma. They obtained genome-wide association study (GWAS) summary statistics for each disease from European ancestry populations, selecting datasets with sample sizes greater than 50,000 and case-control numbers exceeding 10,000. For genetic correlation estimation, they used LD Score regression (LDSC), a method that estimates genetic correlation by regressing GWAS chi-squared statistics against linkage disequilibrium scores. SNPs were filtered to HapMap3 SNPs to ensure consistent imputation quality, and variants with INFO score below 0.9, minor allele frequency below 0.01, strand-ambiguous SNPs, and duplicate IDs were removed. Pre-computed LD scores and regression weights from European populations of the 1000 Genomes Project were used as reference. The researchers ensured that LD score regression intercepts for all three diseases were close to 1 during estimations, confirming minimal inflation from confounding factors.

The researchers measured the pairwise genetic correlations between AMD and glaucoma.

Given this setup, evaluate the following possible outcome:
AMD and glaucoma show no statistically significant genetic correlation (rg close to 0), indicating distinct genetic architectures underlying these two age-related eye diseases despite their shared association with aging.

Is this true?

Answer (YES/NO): NO